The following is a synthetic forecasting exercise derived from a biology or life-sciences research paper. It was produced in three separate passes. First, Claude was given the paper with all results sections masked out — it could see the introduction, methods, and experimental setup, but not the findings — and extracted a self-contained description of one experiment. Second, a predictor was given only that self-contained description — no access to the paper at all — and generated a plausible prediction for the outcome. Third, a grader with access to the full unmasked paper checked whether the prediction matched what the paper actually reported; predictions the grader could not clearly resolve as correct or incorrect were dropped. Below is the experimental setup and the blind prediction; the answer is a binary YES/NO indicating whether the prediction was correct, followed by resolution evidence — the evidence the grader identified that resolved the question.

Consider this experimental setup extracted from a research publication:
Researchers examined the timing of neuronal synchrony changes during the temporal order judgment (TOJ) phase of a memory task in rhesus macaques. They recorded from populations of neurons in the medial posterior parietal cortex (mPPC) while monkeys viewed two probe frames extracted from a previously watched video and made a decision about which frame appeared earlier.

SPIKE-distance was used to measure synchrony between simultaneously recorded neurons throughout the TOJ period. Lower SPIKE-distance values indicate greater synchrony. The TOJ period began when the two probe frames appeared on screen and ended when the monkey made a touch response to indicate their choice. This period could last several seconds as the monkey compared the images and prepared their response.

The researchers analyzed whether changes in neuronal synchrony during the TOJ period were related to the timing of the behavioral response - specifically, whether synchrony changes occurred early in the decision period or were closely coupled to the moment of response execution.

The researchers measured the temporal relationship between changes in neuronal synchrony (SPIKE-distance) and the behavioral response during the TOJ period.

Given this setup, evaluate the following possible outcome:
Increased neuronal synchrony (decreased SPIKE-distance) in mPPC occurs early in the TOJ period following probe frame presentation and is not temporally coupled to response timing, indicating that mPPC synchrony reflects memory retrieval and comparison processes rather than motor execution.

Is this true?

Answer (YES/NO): NO